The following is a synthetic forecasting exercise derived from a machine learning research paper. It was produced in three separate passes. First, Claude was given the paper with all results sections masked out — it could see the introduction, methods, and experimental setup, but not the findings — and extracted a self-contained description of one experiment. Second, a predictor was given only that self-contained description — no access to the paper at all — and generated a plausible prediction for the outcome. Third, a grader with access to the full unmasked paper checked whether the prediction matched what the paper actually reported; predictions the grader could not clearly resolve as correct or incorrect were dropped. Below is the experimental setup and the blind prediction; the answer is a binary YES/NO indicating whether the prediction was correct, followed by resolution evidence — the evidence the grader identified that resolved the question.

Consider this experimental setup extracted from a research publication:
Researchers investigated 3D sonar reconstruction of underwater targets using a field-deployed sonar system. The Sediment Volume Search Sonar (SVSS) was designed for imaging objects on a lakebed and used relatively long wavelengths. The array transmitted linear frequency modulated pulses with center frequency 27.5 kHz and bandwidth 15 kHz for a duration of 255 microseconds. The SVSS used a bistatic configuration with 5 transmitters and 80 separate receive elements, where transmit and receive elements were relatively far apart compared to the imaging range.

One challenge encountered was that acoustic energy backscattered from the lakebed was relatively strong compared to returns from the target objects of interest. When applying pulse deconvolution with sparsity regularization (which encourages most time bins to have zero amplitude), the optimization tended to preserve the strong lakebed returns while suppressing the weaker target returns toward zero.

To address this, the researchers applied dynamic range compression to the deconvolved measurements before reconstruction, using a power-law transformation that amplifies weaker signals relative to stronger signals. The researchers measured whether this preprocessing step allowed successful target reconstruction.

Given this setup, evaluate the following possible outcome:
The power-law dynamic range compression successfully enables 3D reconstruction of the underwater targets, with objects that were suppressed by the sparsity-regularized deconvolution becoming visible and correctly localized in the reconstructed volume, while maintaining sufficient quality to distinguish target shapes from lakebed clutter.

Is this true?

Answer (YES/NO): YES